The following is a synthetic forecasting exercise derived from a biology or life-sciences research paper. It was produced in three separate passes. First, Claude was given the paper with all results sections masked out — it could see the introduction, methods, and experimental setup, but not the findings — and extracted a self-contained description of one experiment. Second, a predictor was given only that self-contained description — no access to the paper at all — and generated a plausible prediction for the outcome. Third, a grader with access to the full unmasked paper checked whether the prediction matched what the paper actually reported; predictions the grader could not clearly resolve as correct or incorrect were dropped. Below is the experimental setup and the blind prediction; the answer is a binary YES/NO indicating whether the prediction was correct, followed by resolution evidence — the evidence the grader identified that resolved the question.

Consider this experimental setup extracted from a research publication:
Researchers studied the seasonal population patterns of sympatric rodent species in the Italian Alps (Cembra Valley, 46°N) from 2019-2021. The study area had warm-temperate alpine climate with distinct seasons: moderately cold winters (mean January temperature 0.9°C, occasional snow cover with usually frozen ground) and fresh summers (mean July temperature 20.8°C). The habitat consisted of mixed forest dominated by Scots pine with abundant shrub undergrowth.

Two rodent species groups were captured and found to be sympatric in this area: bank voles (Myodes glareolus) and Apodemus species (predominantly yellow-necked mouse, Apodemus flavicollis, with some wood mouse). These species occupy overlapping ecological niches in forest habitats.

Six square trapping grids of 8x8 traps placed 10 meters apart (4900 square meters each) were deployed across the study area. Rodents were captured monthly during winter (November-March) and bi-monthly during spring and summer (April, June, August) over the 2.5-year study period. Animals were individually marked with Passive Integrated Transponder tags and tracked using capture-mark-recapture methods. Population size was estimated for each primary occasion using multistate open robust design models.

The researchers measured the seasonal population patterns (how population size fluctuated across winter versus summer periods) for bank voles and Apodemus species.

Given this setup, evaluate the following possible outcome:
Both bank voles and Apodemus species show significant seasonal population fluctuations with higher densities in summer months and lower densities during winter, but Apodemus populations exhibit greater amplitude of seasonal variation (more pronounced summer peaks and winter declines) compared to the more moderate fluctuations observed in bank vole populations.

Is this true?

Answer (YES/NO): NO